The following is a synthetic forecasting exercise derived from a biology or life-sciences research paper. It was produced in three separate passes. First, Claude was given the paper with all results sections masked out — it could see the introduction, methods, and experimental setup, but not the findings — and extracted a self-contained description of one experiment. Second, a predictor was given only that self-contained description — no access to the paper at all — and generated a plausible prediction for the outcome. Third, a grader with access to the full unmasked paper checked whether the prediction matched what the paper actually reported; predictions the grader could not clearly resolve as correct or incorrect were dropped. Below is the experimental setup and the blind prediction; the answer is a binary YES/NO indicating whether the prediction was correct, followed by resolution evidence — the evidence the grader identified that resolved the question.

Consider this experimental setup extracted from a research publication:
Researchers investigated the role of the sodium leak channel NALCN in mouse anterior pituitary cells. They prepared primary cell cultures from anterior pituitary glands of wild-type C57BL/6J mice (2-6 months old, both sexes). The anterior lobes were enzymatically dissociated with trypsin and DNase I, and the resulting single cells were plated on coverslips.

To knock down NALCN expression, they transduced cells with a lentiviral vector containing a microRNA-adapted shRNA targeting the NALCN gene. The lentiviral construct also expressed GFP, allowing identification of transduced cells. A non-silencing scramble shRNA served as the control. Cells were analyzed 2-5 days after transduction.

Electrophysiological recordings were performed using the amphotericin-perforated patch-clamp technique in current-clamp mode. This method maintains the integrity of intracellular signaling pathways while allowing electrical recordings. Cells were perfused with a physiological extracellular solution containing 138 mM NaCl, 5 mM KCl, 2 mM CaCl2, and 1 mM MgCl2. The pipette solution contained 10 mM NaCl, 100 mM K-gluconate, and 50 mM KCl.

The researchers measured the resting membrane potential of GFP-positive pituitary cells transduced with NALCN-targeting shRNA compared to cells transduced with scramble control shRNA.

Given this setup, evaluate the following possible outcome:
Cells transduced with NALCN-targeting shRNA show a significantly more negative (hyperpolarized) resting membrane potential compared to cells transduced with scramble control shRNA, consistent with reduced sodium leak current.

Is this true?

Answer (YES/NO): YES